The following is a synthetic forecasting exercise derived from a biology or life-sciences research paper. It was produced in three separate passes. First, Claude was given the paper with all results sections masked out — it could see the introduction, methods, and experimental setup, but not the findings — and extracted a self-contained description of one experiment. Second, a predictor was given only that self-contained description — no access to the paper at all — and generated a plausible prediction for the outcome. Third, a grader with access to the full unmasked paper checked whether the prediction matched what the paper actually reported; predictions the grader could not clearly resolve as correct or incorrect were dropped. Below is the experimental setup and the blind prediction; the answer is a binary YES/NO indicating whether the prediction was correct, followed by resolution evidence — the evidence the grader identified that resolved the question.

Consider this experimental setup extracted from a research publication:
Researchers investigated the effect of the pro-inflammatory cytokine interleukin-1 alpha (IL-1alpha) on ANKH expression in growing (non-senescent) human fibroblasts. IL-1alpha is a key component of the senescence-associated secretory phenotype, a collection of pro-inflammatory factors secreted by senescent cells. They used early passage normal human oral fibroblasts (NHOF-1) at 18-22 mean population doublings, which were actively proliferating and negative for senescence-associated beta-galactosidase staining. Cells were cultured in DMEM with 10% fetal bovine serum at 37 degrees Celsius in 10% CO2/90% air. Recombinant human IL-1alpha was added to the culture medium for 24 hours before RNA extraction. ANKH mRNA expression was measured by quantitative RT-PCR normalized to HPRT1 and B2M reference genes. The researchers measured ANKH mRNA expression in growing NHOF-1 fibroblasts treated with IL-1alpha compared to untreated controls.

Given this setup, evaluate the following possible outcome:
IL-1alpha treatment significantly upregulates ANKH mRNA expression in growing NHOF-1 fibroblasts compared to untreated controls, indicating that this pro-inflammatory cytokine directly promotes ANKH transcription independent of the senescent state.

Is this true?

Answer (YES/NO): NO